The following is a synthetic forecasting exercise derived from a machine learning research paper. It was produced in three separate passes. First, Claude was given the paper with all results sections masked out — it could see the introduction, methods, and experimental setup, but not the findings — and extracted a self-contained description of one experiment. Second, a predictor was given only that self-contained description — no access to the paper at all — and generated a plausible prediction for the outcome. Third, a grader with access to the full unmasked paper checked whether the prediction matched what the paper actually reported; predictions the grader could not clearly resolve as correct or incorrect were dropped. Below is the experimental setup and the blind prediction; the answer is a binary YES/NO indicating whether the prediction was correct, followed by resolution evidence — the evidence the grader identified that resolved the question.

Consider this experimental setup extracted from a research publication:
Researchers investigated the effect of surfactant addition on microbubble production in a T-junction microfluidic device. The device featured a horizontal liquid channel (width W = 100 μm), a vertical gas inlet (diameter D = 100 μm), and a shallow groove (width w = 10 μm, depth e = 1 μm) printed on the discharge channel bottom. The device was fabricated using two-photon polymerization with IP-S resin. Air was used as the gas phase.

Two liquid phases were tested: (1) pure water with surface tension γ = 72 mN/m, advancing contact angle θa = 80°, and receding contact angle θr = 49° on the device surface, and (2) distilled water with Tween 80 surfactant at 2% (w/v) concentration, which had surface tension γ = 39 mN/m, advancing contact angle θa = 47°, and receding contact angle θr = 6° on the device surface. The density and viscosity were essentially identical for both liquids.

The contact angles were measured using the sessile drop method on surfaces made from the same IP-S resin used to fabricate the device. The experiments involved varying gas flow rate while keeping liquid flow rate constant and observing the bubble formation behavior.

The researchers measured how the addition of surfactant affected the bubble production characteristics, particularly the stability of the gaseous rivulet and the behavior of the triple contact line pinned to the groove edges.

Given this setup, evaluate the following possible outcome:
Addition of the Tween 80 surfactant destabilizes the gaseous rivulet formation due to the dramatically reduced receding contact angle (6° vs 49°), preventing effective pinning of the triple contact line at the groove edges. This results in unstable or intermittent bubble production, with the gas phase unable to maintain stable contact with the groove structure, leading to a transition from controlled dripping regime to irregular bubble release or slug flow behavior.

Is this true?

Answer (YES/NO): NO